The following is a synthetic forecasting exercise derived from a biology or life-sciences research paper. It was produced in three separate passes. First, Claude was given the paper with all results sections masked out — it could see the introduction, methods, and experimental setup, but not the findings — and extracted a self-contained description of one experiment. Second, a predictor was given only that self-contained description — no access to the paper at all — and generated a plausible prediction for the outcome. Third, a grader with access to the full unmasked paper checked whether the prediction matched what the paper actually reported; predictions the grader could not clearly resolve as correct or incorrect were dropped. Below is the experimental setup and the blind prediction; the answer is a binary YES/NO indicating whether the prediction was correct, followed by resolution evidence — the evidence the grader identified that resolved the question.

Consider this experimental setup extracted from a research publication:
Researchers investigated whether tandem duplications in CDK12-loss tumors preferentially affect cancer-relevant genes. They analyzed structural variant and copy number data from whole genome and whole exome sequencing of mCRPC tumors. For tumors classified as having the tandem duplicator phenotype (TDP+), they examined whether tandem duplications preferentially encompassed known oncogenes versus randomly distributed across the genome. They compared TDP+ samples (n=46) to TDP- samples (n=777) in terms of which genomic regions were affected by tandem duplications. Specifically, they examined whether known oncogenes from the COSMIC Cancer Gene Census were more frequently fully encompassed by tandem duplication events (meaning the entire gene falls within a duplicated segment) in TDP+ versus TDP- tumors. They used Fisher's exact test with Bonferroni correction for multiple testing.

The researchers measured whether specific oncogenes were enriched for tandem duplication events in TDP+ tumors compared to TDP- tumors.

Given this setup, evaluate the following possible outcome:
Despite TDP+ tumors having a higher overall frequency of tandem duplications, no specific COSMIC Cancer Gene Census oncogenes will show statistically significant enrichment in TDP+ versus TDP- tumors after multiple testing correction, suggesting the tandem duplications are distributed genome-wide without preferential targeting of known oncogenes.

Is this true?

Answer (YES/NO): NO